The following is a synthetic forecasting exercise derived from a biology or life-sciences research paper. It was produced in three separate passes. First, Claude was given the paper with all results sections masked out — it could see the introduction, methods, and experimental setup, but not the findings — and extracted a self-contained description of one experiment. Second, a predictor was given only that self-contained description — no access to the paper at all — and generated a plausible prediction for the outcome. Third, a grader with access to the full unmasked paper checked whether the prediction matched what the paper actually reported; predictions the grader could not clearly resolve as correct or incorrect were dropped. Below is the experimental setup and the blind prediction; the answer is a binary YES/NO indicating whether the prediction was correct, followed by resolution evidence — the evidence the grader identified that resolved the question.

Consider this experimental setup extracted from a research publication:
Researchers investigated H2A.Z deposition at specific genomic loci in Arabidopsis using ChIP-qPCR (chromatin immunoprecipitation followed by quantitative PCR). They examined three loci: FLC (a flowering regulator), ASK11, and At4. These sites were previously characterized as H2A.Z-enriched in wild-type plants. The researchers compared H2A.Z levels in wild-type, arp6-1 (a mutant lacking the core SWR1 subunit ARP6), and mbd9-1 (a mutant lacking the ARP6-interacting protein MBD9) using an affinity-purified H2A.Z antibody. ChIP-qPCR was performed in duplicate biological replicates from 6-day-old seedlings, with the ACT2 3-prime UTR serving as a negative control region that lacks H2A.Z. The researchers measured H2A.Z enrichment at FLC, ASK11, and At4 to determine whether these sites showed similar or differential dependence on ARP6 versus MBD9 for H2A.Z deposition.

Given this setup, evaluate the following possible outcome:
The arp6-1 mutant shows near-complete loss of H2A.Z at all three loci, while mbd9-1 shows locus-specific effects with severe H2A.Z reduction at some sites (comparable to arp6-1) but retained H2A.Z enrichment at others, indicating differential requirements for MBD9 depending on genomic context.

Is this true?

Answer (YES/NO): YES